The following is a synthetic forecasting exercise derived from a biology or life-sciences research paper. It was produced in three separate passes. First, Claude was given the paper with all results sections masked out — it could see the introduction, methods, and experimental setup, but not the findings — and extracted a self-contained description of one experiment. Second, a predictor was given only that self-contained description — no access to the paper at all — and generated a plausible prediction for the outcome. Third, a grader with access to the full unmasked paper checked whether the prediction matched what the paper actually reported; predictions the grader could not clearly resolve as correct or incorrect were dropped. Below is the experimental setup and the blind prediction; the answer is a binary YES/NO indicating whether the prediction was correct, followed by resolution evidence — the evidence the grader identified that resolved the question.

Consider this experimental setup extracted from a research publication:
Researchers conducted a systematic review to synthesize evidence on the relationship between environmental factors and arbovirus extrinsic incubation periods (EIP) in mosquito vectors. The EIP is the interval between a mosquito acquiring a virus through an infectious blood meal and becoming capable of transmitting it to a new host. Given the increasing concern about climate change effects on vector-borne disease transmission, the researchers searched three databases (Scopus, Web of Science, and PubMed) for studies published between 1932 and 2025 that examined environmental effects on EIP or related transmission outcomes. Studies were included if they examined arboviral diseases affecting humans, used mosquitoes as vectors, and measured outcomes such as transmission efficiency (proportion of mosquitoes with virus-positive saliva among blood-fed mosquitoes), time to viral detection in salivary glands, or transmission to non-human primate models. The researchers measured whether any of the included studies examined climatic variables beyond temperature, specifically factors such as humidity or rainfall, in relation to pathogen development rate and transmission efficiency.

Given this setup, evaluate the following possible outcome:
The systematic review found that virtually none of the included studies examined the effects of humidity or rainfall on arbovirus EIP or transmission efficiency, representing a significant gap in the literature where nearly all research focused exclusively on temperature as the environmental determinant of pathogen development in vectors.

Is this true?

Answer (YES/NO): NO